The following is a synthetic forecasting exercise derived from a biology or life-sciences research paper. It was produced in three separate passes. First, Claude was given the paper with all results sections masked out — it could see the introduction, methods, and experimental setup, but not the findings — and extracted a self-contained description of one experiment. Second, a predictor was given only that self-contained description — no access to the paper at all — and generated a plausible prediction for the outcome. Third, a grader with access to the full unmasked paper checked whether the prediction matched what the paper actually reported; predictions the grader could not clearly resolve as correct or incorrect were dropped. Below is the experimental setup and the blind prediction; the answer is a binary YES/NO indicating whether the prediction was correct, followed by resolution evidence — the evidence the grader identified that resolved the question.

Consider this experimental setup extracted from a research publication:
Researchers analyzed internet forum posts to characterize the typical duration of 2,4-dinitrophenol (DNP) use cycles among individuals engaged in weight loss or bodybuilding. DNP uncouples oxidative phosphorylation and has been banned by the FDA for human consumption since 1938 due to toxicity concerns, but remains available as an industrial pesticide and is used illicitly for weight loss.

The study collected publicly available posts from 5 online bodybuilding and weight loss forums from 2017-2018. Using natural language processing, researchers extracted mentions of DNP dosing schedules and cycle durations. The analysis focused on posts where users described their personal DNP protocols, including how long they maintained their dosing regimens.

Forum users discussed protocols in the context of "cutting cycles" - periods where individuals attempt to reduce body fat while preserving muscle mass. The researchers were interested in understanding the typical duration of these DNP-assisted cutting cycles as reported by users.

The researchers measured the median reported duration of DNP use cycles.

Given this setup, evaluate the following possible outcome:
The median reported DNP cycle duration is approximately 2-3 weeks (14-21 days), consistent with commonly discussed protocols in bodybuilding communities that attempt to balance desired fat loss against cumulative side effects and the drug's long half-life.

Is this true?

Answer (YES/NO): NO